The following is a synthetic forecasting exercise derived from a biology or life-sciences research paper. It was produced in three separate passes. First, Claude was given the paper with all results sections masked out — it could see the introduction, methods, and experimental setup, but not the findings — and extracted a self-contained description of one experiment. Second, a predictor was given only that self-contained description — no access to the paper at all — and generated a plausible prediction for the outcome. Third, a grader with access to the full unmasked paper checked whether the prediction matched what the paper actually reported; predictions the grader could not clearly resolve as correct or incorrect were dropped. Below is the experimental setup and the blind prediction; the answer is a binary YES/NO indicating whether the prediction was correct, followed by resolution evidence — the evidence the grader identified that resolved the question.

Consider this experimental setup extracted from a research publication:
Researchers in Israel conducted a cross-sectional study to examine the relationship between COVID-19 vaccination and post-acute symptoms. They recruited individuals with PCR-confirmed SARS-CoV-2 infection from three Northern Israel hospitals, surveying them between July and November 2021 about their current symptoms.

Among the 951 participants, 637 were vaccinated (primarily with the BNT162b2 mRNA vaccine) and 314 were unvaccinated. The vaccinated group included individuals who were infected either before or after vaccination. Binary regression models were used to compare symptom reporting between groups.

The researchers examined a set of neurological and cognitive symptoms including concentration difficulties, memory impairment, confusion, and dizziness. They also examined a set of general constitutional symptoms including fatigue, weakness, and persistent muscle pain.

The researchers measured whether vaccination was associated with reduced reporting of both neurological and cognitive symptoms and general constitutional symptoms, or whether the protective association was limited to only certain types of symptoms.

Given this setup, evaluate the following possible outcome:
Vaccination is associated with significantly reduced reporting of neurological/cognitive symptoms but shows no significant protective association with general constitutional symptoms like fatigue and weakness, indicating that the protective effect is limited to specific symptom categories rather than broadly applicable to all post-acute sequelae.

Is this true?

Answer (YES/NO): NO